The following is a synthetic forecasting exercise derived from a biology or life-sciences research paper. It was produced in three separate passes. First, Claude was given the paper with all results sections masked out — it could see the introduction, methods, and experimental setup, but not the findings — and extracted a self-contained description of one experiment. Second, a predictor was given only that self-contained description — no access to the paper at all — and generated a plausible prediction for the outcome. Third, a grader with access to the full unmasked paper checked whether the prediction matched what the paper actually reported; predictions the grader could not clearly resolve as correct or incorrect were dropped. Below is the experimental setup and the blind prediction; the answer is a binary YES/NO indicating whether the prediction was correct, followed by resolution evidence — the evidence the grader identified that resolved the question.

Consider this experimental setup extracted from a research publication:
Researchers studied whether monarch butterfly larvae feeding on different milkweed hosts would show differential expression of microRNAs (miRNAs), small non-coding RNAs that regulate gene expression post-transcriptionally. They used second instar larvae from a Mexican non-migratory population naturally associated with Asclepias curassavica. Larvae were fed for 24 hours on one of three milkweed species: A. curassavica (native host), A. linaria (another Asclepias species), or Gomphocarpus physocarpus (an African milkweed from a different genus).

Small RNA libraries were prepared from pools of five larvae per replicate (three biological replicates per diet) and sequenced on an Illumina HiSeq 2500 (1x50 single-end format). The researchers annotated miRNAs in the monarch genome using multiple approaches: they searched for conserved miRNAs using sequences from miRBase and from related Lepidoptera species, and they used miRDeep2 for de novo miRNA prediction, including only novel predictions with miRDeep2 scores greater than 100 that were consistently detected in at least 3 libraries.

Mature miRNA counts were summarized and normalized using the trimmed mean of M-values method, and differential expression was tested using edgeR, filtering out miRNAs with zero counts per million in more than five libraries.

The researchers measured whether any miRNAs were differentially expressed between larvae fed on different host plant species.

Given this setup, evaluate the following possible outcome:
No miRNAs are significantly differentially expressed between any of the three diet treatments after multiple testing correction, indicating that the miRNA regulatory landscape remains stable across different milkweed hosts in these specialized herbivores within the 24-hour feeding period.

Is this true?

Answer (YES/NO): NO